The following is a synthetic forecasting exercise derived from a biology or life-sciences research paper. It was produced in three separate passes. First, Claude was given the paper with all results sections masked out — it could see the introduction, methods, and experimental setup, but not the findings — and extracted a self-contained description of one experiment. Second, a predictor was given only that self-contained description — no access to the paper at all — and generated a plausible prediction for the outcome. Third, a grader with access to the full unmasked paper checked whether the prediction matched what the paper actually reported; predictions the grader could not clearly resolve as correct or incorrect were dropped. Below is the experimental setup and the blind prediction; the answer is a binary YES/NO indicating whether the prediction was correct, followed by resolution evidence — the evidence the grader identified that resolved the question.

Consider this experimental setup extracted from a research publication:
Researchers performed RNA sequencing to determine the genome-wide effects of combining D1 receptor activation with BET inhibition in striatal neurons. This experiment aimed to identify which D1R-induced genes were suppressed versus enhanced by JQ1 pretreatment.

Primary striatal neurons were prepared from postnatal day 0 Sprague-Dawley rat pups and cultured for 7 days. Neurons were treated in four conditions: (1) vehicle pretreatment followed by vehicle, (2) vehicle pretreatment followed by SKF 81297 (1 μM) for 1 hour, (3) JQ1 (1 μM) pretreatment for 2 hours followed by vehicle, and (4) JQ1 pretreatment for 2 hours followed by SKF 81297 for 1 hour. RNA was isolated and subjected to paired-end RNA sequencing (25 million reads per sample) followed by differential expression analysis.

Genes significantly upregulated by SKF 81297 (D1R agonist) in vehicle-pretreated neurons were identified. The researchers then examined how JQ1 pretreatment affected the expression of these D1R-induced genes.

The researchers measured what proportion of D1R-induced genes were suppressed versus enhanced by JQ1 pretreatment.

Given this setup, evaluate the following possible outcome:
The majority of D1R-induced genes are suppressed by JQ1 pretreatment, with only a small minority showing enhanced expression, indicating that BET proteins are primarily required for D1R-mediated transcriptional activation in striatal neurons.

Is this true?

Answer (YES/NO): NO